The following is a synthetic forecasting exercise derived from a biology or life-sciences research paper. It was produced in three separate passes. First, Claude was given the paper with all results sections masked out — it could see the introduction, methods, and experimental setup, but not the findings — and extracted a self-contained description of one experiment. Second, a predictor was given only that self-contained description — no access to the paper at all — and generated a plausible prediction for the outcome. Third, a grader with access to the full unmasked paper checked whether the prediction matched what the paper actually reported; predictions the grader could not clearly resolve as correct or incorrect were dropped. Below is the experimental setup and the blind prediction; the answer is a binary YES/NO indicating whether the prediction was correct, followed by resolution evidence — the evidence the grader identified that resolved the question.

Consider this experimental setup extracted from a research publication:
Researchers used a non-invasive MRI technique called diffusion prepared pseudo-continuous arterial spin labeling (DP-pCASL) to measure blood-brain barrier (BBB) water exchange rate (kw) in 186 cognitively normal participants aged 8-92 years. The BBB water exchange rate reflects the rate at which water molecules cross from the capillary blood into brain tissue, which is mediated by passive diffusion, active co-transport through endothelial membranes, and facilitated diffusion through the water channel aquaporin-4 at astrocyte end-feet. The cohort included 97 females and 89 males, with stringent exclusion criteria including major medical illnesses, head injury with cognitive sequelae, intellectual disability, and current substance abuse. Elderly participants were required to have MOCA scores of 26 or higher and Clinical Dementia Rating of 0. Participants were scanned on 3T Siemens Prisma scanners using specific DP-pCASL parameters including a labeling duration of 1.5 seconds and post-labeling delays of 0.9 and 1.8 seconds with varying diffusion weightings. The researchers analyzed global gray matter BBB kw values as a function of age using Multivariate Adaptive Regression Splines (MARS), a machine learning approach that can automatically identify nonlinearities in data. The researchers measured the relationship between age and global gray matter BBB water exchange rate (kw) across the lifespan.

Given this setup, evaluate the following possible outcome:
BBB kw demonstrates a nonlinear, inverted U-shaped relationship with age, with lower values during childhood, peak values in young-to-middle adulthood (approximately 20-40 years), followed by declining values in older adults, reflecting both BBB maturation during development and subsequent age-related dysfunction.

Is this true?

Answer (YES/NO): NO